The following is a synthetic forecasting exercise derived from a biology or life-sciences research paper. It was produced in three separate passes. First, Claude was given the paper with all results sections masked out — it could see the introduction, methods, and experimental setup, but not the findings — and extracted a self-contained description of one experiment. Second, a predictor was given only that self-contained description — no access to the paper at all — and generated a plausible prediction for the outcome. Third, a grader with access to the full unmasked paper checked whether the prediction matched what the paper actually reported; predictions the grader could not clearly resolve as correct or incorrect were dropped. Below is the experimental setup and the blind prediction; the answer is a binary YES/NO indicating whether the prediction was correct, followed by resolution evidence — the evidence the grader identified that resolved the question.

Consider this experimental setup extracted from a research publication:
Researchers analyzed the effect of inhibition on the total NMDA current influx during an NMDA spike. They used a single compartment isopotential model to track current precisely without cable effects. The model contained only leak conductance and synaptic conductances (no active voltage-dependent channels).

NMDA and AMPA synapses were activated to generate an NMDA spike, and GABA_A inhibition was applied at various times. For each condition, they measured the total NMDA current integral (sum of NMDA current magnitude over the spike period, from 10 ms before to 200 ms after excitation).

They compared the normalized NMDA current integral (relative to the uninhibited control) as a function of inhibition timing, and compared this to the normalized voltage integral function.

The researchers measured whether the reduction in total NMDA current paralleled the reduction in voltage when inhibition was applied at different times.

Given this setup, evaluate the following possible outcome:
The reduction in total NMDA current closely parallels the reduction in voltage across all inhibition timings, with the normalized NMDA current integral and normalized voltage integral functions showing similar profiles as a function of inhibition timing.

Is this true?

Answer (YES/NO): NO